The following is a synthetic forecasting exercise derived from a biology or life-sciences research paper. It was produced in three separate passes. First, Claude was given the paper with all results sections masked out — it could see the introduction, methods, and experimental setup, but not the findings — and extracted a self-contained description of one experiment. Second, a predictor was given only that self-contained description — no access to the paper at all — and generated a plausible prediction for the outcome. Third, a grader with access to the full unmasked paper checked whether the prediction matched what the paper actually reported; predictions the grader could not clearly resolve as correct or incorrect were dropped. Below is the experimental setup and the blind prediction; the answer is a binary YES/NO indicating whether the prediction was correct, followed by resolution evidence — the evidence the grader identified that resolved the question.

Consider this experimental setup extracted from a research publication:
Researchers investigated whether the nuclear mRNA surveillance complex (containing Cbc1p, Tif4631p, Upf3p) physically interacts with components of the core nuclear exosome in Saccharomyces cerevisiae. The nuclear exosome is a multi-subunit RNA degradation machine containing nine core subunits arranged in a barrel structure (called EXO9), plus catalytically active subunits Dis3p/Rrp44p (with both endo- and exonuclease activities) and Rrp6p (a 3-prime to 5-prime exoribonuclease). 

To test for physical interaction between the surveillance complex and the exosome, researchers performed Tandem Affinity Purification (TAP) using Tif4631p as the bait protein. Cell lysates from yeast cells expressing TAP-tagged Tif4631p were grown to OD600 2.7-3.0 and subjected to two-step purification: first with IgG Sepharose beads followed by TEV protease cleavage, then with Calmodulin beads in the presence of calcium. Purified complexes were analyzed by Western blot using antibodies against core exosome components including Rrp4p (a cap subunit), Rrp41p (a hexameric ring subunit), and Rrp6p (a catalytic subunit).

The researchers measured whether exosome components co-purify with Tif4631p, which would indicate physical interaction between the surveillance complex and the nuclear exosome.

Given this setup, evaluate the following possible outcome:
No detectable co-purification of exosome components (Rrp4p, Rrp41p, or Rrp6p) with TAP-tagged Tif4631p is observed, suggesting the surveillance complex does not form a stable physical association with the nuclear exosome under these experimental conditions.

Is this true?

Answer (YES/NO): NO